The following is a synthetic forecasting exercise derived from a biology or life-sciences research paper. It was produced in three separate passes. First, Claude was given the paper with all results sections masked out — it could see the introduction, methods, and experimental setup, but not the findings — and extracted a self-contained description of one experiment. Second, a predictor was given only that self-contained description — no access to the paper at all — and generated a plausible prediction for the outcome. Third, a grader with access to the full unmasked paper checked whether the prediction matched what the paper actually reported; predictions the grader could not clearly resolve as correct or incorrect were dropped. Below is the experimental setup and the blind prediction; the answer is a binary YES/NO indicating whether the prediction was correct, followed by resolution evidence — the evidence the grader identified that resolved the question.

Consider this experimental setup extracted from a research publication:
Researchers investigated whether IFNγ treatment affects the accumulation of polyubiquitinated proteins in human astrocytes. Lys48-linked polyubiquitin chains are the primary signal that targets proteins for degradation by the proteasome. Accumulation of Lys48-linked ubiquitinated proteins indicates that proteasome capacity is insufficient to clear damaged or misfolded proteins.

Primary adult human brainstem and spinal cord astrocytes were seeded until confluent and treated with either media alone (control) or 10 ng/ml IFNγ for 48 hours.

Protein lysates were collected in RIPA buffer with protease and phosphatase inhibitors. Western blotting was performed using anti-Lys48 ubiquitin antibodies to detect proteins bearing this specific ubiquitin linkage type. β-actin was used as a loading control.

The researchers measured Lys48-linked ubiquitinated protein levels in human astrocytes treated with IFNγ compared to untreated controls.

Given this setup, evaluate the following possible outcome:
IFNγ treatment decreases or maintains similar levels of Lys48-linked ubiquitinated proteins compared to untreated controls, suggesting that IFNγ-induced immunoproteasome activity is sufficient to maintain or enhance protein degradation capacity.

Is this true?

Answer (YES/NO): YES